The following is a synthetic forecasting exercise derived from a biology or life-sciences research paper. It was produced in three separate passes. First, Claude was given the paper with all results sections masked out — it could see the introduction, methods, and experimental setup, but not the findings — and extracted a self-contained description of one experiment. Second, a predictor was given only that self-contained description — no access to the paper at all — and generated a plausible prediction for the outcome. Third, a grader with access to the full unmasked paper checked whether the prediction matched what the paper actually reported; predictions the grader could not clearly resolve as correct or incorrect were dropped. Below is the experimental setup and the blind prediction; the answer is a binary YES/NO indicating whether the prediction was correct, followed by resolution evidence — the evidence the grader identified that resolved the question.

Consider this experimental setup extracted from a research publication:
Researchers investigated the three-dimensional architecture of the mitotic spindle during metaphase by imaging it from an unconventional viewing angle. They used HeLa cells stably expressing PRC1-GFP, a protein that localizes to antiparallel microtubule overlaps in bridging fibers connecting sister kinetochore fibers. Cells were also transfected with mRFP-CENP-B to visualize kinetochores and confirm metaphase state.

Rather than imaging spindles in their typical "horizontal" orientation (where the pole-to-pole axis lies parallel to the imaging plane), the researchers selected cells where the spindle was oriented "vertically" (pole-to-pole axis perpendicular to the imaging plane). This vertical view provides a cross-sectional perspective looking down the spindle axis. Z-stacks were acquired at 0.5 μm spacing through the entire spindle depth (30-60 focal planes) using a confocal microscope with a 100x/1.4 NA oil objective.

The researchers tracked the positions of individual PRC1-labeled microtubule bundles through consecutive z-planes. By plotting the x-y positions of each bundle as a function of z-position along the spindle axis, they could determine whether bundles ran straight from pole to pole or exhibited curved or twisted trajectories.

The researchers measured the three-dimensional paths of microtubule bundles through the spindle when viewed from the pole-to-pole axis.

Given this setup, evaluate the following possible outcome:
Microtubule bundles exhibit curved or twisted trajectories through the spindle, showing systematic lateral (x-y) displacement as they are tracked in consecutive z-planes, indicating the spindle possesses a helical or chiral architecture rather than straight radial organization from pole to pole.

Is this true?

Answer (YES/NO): YES